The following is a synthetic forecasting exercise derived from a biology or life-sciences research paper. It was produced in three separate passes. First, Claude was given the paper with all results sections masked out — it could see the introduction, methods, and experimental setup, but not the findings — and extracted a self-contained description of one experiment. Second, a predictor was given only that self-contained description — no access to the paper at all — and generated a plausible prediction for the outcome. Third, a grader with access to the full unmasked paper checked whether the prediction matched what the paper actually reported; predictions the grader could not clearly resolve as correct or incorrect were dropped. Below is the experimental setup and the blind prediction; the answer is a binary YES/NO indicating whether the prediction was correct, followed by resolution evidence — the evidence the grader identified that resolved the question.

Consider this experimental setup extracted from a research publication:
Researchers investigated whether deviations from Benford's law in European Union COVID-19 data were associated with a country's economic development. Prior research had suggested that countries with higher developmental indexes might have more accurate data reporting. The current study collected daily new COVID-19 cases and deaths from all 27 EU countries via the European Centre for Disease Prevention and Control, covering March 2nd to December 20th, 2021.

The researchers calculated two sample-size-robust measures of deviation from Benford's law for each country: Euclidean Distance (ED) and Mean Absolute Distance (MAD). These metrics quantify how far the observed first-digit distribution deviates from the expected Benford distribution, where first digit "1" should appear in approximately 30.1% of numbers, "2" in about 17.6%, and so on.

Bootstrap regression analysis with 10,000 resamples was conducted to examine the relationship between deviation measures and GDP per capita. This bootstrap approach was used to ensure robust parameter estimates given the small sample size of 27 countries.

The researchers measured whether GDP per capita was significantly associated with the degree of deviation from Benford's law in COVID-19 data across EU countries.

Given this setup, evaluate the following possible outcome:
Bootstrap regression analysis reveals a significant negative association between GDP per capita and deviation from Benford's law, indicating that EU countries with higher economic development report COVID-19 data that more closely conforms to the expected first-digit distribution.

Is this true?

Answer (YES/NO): NO